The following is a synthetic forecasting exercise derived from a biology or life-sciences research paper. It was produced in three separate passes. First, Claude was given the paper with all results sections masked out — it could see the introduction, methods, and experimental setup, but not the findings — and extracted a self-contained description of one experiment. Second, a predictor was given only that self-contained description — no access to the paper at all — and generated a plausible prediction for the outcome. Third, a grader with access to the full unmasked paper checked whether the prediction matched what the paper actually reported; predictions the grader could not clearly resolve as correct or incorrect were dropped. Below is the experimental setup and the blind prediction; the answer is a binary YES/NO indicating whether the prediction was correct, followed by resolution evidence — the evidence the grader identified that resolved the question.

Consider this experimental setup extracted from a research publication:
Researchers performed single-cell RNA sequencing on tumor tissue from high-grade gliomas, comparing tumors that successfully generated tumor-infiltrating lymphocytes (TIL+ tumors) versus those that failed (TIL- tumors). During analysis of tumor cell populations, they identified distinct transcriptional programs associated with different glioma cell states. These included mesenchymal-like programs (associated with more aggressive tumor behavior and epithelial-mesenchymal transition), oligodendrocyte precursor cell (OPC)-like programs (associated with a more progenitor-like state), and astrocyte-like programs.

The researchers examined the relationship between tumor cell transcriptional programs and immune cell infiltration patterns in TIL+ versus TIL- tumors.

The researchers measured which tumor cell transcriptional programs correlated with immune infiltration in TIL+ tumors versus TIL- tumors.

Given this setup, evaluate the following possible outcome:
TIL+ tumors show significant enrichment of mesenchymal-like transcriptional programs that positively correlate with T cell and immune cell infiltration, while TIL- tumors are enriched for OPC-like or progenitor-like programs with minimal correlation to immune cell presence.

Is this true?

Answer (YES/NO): YES